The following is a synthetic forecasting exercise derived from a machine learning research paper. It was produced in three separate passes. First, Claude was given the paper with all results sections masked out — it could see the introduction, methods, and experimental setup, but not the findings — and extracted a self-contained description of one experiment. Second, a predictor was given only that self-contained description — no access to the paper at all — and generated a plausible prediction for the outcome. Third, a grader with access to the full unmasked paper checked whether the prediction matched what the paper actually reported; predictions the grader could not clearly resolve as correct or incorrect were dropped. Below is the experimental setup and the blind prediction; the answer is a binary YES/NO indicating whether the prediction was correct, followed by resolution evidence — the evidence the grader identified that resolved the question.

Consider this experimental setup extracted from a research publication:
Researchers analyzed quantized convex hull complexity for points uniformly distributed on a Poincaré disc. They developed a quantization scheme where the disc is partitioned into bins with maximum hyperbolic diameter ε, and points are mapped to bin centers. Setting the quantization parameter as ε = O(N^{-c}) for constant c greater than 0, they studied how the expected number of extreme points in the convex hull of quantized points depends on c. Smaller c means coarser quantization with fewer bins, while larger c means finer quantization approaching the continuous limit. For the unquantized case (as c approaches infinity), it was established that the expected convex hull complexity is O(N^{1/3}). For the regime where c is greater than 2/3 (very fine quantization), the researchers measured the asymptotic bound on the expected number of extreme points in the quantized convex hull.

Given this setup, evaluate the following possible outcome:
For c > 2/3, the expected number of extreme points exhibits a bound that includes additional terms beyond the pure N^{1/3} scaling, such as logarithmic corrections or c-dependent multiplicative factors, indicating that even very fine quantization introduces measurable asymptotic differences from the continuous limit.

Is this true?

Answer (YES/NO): NO